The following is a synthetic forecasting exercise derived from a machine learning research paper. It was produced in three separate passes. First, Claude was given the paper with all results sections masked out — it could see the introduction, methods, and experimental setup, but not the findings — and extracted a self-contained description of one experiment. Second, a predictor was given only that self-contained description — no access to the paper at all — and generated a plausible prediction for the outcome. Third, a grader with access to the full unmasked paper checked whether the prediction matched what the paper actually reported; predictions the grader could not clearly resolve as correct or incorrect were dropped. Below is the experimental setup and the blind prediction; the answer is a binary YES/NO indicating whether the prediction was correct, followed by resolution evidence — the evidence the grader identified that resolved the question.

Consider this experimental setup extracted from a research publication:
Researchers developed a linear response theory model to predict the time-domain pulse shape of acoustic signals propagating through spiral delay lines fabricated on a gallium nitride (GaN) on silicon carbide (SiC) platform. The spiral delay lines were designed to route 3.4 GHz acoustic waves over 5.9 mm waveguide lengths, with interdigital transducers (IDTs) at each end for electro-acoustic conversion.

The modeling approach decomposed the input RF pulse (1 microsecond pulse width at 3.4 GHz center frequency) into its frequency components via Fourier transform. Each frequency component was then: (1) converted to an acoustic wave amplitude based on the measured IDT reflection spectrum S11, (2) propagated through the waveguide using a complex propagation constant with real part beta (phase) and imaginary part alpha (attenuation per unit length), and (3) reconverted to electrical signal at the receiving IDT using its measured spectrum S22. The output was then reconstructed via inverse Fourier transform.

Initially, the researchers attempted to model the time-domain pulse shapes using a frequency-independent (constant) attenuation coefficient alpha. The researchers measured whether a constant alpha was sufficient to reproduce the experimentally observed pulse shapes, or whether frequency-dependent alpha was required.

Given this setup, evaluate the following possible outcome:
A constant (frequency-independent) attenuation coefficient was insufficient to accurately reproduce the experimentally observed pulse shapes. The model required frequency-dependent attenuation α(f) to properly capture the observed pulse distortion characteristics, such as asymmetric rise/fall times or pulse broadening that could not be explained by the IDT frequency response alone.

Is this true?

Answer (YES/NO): NO